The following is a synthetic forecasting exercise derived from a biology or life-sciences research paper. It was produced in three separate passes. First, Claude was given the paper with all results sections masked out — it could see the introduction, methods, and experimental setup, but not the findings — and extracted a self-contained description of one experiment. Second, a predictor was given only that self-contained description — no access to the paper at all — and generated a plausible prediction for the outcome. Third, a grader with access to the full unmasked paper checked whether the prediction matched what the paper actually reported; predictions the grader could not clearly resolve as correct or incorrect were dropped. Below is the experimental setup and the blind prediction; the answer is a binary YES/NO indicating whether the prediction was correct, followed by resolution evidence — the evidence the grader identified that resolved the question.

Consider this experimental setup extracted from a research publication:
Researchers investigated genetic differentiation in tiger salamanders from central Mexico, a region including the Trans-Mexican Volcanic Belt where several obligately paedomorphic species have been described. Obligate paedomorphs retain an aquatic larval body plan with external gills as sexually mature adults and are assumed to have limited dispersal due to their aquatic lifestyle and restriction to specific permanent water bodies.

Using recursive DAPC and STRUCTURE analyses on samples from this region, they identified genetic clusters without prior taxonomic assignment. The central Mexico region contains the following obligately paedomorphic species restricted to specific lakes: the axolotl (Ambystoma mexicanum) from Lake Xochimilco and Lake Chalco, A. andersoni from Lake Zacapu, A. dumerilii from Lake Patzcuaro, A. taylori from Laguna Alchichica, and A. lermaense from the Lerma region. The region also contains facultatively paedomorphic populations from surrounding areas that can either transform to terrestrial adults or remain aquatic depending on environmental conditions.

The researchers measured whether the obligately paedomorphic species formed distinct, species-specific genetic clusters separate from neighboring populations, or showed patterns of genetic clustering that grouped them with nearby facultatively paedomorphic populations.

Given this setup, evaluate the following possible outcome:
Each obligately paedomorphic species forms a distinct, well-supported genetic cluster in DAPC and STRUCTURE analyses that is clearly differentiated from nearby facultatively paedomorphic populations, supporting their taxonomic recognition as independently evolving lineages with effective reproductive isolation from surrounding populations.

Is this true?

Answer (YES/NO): NO